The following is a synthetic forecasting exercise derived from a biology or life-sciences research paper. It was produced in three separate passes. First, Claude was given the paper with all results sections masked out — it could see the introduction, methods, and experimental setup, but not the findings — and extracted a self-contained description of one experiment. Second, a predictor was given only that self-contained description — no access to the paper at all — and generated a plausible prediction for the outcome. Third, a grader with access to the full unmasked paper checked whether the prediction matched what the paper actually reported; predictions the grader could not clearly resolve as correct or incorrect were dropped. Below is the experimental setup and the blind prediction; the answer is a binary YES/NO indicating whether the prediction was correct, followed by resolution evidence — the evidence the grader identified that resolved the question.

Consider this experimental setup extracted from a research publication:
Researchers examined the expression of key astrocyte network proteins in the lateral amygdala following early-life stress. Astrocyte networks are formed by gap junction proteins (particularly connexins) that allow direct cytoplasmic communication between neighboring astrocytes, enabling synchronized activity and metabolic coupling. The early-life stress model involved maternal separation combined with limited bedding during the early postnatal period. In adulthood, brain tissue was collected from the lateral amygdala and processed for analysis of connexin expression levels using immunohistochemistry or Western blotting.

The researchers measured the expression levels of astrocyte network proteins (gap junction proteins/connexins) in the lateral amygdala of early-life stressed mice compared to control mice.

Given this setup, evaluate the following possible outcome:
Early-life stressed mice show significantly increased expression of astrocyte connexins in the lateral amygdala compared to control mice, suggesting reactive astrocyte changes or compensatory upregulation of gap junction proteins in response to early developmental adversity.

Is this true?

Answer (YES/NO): NO